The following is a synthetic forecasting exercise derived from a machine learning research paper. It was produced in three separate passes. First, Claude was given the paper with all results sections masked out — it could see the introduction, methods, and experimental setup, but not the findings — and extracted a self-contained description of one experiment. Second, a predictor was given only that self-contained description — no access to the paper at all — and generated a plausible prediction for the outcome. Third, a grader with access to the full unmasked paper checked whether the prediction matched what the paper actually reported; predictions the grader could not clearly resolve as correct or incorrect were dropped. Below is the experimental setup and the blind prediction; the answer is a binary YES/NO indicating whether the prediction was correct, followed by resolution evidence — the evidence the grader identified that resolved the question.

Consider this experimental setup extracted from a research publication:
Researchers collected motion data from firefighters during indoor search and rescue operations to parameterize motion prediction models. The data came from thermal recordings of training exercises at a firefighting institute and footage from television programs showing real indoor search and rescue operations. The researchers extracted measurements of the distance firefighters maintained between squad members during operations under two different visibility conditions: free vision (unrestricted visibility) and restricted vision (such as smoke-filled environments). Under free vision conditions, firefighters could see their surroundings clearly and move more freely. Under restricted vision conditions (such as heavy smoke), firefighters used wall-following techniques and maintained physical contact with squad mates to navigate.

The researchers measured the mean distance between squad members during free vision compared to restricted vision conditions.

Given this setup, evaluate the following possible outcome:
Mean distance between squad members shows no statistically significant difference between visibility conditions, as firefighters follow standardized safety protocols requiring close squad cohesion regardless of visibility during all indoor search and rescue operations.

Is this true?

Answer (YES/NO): NO